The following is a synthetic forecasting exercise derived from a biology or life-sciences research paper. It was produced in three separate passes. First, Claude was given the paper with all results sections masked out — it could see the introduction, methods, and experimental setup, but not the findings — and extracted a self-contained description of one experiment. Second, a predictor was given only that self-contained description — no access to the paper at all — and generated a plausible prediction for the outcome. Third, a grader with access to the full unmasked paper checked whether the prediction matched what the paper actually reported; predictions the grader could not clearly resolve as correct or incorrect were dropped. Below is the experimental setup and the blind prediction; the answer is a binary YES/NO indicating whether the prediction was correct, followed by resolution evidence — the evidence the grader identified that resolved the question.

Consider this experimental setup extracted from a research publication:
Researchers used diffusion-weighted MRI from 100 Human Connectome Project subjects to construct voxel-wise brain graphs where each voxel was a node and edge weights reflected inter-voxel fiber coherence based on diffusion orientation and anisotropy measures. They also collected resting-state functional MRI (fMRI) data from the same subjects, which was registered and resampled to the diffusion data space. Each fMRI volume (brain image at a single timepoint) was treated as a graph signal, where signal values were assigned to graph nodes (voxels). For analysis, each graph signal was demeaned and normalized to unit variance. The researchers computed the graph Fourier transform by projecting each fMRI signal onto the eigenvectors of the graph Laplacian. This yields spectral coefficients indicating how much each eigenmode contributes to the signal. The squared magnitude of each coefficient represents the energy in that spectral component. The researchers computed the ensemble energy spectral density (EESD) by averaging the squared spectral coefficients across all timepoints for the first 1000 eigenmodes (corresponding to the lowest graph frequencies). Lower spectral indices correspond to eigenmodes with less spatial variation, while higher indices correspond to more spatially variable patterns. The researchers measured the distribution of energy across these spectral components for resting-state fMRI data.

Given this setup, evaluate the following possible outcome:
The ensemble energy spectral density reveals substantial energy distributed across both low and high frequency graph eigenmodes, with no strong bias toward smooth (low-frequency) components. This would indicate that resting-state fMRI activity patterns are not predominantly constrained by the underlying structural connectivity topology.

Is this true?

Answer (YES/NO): NO